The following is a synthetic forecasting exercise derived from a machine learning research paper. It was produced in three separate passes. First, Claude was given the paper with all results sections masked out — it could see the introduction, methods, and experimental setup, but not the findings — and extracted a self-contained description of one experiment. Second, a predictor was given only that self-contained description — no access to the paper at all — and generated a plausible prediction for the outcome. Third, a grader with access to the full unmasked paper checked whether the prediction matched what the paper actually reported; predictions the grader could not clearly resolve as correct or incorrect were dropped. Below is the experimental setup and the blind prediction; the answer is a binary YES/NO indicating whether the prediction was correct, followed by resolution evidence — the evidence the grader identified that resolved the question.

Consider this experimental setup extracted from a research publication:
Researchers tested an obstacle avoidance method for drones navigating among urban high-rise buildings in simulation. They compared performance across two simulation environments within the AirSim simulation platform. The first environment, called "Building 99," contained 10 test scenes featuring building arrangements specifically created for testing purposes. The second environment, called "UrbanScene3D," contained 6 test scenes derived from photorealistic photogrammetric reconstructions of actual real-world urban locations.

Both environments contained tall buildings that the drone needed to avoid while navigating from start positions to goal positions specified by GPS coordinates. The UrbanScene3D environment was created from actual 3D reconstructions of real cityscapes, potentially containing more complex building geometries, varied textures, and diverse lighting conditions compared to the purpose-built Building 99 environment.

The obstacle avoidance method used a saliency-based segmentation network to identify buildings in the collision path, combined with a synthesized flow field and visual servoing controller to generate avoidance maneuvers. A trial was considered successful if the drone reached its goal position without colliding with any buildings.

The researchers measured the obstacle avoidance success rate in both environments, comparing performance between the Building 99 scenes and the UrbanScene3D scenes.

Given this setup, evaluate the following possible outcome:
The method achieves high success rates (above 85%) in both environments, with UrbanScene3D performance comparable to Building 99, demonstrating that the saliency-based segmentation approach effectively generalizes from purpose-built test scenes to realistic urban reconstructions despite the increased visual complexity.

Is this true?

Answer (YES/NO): NO